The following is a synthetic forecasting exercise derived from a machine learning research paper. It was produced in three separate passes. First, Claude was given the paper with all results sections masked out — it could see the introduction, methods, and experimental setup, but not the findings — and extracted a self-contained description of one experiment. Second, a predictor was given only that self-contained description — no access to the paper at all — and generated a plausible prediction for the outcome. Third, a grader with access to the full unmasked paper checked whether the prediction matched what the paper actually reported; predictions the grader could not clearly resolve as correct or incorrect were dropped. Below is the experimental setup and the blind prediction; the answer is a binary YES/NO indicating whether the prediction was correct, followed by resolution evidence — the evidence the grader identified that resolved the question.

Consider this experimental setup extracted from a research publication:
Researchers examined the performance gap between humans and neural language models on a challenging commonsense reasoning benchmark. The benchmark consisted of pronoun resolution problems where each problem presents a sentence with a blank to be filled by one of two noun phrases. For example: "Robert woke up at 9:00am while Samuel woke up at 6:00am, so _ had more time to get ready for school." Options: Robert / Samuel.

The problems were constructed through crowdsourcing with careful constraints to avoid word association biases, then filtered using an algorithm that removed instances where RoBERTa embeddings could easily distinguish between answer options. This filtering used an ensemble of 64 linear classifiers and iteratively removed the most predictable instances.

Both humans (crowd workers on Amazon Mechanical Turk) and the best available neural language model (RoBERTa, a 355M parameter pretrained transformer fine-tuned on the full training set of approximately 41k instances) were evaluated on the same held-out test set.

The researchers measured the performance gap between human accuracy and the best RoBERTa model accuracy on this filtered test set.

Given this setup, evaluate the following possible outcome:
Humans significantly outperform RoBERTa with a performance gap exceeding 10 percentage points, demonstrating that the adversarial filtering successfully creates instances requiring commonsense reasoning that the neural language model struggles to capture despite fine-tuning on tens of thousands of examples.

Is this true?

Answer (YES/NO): YES